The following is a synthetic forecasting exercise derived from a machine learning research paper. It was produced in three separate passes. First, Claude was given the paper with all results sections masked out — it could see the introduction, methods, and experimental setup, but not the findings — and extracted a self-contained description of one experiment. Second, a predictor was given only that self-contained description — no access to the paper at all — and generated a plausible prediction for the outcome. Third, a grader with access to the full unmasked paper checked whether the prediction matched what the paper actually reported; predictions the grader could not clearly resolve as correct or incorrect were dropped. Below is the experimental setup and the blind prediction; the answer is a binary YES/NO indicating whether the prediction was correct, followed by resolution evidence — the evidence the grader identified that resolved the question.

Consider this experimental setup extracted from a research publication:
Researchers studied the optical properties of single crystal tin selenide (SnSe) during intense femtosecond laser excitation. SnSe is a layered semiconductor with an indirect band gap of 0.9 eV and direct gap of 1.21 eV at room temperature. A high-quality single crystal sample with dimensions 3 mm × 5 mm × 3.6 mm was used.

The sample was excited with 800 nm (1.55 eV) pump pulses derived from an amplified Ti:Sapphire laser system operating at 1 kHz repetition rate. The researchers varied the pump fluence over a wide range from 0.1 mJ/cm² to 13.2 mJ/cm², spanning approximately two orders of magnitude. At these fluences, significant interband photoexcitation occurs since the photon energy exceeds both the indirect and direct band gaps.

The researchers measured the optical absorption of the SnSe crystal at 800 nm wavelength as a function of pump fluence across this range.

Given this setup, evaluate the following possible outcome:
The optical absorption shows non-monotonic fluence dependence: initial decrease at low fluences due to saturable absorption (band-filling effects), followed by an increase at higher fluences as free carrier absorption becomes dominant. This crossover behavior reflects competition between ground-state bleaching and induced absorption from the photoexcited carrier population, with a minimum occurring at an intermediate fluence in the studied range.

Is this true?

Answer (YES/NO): NO